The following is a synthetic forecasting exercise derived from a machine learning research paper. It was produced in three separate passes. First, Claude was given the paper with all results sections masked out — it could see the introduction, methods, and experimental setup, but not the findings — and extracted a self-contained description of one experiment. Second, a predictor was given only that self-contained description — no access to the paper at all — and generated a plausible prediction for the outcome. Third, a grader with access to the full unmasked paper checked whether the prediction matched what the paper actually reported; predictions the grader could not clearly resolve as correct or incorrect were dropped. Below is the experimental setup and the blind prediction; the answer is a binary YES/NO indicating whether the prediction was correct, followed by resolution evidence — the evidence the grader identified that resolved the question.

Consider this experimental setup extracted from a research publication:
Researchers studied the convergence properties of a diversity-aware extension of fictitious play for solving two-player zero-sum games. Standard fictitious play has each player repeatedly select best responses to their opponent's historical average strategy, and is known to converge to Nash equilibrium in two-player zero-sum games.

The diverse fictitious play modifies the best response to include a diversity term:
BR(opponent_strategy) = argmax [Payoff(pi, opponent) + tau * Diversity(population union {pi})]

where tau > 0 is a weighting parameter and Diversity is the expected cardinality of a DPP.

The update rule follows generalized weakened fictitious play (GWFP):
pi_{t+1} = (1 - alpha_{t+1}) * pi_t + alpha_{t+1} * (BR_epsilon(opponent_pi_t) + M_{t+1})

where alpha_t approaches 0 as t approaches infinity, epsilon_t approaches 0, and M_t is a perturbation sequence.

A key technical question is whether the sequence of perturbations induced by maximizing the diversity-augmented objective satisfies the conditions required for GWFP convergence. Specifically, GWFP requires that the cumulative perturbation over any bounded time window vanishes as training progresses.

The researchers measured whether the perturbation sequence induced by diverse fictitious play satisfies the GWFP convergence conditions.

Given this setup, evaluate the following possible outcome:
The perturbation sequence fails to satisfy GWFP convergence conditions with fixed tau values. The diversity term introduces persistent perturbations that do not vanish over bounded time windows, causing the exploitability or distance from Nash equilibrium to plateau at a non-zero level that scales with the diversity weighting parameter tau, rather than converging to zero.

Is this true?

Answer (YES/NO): NO